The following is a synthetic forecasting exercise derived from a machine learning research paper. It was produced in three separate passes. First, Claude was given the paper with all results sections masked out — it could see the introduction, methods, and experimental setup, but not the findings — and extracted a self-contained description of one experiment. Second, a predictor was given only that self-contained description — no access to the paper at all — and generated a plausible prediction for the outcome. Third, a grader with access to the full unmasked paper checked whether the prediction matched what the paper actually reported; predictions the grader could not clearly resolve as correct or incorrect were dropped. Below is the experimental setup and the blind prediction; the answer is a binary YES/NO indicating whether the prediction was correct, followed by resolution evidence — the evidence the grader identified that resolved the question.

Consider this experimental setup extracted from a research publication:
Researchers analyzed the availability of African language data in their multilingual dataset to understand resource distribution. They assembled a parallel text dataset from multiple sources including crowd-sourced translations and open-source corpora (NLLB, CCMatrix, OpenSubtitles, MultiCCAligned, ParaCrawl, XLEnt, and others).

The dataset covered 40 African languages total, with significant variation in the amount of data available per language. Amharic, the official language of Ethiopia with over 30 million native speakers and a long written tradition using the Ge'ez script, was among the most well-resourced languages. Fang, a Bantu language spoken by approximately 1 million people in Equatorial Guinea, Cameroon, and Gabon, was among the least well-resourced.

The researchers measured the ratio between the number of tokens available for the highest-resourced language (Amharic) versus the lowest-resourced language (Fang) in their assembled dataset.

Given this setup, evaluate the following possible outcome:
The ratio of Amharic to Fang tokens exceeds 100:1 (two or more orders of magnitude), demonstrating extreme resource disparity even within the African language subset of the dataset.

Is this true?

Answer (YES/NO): YES